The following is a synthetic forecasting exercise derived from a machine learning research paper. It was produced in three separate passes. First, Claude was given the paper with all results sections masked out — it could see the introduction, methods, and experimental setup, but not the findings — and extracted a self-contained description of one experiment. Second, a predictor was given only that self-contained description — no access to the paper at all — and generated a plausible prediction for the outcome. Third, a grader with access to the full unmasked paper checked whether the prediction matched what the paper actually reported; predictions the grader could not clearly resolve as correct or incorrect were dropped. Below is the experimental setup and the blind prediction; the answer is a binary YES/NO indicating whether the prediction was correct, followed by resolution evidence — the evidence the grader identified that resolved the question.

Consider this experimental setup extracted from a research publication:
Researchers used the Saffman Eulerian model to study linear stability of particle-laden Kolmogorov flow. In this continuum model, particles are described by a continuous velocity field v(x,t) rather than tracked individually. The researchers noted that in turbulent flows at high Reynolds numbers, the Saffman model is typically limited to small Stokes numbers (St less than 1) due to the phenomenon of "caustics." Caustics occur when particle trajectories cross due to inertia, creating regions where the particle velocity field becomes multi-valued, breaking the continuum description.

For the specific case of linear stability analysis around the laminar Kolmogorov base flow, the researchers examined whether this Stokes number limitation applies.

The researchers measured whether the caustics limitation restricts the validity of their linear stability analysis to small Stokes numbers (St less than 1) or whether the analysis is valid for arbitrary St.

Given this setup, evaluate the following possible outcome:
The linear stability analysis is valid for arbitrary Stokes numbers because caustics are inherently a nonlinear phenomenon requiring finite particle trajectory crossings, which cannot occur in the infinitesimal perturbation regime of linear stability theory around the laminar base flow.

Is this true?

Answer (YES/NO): YES